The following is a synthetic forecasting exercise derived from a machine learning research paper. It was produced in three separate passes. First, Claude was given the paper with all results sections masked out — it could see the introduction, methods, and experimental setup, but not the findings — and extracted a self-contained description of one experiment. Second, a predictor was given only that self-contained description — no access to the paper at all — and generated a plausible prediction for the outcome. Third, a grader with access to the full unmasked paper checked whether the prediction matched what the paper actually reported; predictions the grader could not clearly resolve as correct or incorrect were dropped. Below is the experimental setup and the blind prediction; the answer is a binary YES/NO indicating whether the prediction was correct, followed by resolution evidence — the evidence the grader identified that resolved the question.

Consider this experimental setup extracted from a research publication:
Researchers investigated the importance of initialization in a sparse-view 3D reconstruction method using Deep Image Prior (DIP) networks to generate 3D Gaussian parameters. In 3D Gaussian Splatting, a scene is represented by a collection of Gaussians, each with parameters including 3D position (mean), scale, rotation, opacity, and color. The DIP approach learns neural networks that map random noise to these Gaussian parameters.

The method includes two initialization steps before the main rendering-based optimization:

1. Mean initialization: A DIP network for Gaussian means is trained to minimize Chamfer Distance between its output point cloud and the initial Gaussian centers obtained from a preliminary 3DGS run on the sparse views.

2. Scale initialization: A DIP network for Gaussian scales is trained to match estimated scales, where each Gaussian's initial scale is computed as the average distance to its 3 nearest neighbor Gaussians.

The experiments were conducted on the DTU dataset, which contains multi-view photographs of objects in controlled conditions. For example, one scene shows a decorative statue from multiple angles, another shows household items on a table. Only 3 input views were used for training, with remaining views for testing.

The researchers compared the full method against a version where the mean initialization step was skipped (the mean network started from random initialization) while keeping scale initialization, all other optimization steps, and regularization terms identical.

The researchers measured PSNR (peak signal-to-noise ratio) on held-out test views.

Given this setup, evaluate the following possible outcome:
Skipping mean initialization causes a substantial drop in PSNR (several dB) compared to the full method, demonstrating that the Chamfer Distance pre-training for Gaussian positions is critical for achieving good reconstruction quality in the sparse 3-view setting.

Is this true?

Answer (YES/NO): YES